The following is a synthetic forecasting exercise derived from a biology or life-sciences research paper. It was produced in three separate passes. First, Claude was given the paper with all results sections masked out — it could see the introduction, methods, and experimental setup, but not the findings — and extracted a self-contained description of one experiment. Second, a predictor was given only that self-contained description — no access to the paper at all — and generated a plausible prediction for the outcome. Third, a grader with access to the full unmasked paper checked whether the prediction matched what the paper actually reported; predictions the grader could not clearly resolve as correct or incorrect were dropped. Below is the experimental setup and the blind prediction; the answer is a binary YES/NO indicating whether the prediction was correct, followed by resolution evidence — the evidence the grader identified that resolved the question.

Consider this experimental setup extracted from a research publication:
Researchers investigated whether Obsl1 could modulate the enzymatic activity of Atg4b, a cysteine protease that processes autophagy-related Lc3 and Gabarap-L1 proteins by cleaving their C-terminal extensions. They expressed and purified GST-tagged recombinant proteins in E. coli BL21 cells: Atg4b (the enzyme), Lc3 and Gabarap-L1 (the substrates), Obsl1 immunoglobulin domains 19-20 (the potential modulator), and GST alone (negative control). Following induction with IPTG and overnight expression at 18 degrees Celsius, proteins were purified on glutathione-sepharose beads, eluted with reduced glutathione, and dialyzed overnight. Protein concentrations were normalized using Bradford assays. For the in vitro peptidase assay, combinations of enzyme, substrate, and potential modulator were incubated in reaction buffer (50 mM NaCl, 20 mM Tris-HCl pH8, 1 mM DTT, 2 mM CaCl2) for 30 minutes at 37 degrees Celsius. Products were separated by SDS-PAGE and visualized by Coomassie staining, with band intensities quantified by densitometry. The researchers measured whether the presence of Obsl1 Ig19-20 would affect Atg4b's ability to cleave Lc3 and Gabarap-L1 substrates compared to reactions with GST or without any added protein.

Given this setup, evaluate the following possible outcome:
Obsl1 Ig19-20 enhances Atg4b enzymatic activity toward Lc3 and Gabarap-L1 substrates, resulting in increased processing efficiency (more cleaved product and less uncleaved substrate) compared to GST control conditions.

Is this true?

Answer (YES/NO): NO